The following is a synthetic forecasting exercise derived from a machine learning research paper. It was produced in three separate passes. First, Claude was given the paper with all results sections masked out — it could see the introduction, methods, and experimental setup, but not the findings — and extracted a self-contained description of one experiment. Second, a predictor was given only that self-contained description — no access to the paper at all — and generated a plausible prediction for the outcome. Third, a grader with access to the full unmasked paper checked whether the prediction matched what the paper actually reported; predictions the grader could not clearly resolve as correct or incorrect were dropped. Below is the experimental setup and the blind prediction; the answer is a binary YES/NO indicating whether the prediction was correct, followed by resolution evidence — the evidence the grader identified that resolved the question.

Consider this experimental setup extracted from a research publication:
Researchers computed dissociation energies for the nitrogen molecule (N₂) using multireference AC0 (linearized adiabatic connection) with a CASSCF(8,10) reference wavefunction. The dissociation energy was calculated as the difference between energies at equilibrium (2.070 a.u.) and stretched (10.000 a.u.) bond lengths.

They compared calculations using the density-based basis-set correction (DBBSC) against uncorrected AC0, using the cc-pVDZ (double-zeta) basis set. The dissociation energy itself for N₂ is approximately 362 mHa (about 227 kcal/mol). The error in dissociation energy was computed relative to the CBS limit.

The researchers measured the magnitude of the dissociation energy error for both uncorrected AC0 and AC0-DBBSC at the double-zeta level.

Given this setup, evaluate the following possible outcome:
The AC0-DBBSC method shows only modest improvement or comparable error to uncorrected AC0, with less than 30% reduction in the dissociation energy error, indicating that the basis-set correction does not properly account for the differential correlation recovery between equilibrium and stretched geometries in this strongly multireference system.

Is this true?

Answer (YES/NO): NO